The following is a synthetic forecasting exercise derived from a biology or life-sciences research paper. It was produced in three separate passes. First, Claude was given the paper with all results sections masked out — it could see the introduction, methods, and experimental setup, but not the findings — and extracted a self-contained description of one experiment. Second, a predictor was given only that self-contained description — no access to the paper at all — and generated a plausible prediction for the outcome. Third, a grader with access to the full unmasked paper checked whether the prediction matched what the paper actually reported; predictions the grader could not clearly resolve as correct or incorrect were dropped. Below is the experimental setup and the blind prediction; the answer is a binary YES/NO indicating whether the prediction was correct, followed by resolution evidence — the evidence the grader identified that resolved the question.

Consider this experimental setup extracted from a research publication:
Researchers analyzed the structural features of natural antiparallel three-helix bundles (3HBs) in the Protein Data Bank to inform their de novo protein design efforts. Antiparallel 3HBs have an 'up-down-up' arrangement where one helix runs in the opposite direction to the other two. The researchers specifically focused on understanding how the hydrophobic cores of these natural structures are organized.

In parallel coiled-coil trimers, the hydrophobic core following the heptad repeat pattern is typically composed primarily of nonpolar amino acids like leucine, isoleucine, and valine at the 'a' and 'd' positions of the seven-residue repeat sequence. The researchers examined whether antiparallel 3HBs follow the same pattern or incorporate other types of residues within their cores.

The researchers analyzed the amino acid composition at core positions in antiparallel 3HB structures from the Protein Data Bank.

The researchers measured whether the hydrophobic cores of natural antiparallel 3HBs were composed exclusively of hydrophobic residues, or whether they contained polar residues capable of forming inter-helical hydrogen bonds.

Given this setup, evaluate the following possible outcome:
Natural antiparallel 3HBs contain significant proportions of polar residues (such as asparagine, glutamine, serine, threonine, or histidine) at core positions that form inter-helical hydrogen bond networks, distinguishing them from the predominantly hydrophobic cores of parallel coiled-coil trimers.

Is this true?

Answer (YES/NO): NO